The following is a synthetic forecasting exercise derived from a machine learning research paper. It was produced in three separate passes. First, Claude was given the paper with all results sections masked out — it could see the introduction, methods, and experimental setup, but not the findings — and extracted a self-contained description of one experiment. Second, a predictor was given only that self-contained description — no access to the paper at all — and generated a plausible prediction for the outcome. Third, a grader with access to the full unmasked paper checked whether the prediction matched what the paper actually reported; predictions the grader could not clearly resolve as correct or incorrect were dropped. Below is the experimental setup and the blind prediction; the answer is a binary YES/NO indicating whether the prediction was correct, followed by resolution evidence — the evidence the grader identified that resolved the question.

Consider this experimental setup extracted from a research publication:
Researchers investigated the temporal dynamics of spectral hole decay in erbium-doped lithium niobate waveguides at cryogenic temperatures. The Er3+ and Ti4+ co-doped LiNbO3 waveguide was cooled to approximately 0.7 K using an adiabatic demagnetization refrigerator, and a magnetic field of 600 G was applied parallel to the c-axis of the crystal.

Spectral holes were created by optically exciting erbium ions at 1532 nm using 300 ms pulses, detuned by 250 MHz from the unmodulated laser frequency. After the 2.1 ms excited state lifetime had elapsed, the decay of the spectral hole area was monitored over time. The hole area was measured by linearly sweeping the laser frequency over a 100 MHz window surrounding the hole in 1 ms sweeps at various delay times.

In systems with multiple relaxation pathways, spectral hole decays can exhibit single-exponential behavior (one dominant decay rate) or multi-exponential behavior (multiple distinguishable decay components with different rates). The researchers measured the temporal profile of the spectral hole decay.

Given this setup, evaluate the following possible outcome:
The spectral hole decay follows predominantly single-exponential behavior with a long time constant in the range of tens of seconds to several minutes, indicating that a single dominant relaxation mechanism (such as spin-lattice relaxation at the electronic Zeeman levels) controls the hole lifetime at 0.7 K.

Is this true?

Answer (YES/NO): NO